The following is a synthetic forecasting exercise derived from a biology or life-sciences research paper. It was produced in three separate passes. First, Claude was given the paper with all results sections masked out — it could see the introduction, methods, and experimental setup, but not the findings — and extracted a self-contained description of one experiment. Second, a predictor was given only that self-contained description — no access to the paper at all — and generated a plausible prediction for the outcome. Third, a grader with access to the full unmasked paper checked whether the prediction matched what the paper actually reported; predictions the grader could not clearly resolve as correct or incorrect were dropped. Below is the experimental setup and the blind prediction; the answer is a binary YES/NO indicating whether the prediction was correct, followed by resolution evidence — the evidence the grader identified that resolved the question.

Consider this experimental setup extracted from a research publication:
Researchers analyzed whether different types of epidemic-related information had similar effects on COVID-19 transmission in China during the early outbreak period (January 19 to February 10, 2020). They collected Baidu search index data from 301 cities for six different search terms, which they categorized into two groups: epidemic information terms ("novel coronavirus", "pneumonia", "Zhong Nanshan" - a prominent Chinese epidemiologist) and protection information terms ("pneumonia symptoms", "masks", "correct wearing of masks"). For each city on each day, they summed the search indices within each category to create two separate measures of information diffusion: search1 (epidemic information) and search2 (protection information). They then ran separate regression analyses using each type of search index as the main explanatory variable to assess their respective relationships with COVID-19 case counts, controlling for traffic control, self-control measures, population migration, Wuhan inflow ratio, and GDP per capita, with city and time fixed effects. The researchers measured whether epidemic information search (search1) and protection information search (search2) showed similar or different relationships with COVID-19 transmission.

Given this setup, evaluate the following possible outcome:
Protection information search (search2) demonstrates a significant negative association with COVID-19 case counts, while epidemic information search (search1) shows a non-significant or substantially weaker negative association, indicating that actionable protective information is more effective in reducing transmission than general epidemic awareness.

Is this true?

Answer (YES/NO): NO